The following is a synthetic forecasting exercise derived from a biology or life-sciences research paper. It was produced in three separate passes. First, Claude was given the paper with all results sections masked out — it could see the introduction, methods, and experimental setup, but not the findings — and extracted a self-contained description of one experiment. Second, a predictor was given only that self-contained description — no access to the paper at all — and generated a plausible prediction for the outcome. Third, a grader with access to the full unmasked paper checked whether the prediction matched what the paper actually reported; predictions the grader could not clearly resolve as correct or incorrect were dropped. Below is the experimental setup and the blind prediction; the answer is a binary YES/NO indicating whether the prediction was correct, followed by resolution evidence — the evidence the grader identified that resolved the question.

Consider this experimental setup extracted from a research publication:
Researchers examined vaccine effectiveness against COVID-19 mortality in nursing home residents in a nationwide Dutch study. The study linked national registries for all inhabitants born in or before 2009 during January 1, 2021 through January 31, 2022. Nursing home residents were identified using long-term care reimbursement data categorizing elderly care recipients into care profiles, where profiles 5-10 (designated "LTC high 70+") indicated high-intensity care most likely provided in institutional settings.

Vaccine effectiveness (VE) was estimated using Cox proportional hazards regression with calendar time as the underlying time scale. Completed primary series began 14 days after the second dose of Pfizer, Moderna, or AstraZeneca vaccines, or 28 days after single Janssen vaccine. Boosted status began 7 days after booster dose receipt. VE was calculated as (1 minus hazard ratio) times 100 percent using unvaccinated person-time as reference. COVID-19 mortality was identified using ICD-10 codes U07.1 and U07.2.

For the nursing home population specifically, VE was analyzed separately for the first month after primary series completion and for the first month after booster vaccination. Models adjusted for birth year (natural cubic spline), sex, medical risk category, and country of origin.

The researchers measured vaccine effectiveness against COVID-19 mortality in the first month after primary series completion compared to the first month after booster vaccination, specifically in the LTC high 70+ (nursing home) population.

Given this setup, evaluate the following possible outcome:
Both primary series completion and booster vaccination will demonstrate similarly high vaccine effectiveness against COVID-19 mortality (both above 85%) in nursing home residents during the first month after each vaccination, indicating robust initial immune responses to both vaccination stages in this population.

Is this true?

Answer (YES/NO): YES